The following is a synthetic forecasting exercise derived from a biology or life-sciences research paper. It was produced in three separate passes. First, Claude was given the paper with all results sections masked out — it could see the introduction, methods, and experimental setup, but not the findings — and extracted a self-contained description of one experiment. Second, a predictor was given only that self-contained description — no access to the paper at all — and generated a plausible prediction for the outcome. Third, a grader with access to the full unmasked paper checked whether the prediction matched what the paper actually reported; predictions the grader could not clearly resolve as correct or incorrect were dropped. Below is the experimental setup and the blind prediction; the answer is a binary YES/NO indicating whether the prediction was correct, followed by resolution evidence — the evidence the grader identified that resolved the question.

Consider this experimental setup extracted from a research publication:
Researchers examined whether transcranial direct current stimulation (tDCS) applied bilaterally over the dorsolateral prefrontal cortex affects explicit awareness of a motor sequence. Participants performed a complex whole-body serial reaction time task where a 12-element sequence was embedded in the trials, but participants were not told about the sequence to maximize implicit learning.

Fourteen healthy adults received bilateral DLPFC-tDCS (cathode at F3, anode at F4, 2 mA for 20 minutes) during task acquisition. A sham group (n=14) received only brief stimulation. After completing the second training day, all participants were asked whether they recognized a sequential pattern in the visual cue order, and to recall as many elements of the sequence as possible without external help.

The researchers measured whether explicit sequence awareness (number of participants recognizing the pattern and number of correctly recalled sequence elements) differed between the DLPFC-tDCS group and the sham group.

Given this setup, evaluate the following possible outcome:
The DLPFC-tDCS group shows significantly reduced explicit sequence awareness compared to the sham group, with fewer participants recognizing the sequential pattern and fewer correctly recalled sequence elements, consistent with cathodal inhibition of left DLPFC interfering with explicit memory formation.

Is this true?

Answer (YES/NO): NO